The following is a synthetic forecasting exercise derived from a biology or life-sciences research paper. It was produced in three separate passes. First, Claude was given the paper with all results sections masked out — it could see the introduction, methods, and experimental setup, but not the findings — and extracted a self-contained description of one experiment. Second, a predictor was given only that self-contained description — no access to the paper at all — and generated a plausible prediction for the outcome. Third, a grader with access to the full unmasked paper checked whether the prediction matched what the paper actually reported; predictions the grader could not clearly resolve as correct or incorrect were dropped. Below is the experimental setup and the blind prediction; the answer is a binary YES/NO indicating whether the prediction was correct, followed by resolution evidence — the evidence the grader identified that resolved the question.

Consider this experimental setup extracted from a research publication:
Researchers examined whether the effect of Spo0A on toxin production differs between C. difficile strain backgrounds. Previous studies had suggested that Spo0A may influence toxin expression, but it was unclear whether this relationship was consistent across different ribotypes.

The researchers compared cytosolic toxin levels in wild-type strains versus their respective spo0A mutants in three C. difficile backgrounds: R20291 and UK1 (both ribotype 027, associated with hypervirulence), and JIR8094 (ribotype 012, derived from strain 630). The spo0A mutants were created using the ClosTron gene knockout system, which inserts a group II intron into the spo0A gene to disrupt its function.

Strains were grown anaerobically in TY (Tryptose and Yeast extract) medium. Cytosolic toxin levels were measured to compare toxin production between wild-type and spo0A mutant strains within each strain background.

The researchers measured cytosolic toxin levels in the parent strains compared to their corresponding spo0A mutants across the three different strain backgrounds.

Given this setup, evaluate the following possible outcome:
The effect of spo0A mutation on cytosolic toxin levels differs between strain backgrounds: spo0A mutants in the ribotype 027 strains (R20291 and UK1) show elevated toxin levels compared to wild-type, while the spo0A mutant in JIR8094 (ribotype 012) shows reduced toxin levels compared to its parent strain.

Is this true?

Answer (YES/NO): NO